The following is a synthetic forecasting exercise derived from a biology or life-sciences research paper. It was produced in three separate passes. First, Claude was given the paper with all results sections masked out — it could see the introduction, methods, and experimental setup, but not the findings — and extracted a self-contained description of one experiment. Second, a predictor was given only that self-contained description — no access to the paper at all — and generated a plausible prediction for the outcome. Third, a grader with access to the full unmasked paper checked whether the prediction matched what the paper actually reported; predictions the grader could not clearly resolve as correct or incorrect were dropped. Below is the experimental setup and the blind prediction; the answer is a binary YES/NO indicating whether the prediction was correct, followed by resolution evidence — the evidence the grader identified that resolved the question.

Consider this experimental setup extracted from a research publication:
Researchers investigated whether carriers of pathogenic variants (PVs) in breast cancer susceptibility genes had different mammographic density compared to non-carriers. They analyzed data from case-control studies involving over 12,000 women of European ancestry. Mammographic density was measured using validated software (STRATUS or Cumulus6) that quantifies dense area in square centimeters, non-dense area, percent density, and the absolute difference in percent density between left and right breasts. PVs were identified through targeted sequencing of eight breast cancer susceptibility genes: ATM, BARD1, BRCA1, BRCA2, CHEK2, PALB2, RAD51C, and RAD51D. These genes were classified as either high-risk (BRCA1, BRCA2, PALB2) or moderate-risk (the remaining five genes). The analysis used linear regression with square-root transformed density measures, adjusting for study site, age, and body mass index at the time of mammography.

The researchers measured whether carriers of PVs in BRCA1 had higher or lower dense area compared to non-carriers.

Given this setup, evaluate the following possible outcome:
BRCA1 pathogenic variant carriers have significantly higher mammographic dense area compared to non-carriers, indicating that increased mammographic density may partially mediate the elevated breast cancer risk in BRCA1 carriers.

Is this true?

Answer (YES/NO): NO